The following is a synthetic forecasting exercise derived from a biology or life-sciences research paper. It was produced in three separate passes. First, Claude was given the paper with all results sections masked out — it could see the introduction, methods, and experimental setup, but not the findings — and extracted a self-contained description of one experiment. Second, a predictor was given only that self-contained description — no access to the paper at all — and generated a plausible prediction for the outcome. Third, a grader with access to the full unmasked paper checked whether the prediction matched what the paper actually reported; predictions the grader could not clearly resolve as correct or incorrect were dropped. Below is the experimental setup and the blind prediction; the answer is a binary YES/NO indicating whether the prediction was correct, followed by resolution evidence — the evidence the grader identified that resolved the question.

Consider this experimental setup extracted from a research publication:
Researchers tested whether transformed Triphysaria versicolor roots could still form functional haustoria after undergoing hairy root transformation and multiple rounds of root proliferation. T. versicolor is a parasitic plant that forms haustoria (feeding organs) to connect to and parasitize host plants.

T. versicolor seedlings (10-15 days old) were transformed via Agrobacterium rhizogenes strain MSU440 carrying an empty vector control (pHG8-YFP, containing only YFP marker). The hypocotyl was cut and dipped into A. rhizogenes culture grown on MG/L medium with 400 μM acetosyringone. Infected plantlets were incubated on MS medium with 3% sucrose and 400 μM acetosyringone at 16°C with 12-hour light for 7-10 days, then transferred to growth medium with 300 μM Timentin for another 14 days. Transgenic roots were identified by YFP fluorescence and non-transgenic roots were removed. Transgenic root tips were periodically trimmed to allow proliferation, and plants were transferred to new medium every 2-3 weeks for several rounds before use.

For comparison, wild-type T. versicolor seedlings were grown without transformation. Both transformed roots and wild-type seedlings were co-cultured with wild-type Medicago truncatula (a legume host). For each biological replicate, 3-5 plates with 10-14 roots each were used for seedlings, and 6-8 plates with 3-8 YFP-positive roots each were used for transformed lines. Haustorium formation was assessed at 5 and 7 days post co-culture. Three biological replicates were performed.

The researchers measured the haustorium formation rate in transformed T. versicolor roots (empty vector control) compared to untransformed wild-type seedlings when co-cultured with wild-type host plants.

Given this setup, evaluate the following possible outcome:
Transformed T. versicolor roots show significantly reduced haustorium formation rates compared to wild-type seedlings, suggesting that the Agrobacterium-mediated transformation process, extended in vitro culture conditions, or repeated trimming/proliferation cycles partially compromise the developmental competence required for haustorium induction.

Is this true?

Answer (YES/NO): NO